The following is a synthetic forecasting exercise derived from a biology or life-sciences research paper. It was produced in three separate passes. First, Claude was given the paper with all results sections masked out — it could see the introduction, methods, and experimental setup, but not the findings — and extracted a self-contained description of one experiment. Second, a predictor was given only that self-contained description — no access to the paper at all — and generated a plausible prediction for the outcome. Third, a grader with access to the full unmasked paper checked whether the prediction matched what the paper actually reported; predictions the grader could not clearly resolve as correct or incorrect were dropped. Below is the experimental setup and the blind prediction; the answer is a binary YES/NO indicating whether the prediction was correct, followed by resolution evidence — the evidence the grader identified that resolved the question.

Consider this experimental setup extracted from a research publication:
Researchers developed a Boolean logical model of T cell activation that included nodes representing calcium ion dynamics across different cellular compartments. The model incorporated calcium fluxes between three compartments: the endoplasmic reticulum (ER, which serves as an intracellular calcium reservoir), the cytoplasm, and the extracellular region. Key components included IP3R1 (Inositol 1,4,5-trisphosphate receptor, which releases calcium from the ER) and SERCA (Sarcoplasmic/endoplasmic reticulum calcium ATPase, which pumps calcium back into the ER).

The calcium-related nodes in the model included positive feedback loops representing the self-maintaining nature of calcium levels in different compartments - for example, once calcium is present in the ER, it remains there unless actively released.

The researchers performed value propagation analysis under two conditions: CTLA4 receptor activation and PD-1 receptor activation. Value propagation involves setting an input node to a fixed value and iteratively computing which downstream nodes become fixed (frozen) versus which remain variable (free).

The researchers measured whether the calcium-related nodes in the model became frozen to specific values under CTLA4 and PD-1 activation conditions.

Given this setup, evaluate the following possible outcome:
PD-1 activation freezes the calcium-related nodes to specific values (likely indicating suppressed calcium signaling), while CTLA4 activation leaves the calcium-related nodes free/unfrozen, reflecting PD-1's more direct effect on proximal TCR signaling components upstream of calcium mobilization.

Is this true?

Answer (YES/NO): NO